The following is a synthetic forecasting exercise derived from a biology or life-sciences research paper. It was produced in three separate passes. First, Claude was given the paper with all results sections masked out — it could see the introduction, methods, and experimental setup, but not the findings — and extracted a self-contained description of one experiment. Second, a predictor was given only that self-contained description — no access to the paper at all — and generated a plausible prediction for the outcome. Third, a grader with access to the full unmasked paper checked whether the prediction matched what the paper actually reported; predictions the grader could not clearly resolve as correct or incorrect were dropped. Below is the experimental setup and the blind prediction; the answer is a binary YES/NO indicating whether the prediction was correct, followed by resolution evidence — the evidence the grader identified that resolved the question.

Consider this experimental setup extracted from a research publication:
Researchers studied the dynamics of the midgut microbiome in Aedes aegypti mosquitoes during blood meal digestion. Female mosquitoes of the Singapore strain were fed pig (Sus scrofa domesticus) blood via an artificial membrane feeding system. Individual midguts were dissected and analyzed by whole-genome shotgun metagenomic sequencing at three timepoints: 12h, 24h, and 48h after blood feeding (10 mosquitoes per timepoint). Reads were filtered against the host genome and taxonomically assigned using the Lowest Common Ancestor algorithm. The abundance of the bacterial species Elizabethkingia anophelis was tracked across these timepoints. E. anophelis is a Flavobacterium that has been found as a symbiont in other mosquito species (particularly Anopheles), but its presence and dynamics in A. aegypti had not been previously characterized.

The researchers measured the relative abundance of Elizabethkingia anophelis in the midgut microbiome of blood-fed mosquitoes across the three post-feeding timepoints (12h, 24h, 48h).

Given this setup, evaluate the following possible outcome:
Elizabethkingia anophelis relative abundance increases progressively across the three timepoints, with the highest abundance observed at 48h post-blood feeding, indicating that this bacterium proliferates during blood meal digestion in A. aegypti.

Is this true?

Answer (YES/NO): NO